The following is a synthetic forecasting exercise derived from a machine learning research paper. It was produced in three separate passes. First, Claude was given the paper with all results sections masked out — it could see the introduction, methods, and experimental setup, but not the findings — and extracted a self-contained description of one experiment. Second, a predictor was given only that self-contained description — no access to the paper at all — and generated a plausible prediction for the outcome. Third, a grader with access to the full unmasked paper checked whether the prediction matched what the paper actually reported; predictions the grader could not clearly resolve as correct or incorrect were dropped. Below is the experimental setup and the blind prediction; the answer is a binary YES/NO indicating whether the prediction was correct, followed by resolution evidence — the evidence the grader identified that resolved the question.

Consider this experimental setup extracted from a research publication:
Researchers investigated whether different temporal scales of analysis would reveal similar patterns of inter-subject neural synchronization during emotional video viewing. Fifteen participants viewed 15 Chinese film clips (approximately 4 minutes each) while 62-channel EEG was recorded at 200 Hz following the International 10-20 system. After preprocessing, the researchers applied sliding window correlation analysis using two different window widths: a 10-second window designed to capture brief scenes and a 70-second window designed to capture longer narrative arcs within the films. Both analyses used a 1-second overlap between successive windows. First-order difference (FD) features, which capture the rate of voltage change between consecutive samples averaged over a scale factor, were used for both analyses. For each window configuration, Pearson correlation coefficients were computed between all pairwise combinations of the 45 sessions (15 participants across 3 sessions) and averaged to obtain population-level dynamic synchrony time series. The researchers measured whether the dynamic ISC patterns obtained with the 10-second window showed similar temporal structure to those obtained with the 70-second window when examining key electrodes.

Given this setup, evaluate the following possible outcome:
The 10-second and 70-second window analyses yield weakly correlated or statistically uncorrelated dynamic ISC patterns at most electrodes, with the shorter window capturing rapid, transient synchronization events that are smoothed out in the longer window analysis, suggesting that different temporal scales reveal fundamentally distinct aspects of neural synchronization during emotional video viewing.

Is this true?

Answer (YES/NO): NO